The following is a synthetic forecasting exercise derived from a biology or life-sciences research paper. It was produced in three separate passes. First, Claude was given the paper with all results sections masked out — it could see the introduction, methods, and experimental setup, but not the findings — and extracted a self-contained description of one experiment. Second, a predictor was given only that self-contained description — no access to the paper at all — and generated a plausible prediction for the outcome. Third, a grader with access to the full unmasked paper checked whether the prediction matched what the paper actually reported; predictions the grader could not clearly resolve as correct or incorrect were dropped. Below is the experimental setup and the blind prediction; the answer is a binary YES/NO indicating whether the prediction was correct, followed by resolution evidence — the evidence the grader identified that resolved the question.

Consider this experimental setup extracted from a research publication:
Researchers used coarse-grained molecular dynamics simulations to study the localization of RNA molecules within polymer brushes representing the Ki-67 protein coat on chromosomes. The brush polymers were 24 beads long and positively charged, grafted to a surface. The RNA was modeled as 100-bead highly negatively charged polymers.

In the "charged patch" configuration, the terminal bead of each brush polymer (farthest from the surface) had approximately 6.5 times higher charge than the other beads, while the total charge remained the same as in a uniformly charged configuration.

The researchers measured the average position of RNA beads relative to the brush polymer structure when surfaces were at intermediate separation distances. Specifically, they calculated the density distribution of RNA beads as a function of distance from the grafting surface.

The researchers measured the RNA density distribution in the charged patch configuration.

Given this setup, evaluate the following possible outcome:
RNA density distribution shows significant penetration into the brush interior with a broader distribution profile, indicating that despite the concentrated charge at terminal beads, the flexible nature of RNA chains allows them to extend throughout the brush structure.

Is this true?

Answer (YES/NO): NO